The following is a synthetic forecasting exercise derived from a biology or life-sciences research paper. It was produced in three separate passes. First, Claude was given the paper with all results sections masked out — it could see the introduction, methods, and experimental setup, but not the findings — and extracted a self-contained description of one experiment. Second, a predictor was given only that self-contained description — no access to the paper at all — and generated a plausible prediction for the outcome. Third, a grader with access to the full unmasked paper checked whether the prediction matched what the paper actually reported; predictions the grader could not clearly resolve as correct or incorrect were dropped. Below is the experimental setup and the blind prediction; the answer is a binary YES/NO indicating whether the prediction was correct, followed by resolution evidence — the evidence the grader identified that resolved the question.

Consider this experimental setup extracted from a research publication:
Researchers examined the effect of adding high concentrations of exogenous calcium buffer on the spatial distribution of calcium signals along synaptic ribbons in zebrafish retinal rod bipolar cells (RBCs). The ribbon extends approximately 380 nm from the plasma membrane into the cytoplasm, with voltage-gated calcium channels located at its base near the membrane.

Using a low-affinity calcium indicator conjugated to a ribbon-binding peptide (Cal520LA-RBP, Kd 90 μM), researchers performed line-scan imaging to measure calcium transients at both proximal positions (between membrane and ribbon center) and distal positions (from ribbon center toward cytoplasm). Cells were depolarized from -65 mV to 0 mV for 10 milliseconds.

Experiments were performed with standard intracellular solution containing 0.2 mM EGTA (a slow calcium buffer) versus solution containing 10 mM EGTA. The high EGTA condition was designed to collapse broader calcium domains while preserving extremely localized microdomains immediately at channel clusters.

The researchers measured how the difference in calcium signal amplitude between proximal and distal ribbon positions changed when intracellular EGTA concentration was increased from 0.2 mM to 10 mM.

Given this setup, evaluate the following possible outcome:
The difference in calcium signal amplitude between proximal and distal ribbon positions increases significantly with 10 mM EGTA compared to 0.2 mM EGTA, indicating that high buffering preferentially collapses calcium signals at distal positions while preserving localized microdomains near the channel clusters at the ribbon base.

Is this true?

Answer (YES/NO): YES